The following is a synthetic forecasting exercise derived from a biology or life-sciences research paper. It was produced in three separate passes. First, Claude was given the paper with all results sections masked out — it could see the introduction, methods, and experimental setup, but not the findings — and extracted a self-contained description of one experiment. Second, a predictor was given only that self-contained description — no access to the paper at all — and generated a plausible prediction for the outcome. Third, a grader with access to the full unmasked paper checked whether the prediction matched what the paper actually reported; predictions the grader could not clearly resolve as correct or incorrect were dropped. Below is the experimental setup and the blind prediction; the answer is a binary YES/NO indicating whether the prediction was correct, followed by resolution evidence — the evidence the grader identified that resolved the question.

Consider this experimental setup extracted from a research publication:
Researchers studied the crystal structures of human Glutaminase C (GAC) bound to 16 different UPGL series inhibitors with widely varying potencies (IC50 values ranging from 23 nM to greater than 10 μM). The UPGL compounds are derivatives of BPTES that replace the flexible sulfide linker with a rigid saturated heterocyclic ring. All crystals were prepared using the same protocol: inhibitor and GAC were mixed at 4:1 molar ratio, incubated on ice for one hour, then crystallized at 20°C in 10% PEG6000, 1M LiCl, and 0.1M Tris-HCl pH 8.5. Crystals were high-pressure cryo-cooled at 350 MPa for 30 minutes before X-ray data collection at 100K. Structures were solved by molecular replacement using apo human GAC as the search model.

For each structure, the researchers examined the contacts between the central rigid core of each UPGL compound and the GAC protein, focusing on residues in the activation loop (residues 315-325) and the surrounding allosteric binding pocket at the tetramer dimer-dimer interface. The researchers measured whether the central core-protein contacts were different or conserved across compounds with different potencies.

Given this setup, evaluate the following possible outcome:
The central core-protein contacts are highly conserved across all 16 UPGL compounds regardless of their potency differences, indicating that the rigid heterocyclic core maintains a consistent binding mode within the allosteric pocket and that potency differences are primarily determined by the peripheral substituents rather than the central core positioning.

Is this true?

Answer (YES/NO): YES